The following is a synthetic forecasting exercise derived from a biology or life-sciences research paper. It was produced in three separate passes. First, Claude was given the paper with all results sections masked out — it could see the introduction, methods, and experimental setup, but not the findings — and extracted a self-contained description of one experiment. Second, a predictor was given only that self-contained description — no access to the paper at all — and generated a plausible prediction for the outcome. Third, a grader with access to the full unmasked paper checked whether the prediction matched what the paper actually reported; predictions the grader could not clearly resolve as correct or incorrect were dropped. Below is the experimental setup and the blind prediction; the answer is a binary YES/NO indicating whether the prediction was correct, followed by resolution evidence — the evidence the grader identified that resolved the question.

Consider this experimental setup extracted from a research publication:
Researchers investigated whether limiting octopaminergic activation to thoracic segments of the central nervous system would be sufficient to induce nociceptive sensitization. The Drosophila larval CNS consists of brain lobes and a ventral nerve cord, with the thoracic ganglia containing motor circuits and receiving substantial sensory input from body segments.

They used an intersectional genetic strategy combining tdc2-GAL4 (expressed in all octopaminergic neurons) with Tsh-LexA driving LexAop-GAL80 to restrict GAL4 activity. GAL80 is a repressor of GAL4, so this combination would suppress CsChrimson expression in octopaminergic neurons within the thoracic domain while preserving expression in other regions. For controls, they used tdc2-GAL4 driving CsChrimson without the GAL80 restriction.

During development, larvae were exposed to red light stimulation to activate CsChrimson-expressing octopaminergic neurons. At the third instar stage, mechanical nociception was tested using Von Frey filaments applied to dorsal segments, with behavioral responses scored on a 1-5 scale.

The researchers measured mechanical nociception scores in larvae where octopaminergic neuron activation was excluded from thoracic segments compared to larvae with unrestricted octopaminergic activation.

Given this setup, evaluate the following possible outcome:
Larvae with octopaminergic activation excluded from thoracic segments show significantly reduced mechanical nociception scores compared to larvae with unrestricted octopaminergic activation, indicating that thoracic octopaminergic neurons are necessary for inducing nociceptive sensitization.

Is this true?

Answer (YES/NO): YES